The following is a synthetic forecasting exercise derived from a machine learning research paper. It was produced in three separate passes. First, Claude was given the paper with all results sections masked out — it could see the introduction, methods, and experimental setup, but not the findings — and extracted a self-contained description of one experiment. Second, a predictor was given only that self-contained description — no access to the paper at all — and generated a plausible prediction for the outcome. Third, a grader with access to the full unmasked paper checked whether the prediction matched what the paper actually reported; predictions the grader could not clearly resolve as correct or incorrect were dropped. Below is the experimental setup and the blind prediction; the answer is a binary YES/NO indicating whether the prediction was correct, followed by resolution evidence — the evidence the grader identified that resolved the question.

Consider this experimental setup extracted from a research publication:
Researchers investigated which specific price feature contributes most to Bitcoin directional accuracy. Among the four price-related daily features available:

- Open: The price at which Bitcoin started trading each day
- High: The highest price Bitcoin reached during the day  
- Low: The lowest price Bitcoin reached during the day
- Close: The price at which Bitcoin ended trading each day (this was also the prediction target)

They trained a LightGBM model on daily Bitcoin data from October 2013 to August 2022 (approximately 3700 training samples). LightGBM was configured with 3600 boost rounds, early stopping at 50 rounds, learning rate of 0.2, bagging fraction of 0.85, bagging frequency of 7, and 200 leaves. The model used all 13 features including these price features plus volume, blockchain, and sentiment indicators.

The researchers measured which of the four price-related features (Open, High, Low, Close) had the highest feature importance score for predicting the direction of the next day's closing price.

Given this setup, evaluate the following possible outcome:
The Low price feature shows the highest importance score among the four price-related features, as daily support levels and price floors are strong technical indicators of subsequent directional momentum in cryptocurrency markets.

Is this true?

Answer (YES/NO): YES